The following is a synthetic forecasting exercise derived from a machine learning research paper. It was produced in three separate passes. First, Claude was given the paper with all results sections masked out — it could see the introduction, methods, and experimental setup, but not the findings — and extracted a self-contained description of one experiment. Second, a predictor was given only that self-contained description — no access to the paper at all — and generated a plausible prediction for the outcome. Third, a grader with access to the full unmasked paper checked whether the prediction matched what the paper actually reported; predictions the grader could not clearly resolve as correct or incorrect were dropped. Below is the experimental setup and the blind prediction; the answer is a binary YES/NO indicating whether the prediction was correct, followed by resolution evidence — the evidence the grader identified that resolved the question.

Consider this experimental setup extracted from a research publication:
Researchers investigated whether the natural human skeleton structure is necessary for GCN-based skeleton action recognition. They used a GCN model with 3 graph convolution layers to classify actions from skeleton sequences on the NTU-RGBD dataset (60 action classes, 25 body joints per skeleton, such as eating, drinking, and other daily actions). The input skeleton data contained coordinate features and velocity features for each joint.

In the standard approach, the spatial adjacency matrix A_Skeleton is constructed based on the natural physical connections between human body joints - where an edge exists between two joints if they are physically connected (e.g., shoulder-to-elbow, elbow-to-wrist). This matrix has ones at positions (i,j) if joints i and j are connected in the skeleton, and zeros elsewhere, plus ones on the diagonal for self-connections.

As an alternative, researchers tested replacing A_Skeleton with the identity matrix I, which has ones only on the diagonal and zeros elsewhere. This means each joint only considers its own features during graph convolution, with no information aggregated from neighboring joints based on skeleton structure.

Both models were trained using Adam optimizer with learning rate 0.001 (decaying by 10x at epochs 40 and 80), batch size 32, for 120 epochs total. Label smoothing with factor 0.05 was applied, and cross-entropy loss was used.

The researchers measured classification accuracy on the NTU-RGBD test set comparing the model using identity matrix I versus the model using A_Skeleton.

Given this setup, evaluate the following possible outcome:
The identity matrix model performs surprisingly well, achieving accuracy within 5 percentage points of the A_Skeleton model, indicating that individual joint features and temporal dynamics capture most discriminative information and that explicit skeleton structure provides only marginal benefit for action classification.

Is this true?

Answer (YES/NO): YES